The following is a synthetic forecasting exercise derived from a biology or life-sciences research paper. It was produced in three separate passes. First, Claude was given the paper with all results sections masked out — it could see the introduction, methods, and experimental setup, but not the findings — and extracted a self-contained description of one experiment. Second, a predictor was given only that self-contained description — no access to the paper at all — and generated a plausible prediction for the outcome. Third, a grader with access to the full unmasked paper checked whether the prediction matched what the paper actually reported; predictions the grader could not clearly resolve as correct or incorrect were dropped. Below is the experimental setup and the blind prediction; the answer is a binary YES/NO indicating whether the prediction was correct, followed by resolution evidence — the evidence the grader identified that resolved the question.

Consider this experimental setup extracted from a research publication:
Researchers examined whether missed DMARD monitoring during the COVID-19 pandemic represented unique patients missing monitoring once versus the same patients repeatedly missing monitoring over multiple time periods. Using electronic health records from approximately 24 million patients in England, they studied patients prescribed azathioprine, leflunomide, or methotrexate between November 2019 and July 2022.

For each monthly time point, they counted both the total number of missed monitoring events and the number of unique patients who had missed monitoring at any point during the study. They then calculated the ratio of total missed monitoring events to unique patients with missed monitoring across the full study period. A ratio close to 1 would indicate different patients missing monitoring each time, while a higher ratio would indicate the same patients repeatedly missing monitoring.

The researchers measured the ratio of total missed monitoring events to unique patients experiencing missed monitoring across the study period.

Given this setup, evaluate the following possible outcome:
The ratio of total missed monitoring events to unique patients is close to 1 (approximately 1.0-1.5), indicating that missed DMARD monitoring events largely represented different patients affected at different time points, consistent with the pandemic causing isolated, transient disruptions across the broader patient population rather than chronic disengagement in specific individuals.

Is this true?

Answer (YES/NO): NO